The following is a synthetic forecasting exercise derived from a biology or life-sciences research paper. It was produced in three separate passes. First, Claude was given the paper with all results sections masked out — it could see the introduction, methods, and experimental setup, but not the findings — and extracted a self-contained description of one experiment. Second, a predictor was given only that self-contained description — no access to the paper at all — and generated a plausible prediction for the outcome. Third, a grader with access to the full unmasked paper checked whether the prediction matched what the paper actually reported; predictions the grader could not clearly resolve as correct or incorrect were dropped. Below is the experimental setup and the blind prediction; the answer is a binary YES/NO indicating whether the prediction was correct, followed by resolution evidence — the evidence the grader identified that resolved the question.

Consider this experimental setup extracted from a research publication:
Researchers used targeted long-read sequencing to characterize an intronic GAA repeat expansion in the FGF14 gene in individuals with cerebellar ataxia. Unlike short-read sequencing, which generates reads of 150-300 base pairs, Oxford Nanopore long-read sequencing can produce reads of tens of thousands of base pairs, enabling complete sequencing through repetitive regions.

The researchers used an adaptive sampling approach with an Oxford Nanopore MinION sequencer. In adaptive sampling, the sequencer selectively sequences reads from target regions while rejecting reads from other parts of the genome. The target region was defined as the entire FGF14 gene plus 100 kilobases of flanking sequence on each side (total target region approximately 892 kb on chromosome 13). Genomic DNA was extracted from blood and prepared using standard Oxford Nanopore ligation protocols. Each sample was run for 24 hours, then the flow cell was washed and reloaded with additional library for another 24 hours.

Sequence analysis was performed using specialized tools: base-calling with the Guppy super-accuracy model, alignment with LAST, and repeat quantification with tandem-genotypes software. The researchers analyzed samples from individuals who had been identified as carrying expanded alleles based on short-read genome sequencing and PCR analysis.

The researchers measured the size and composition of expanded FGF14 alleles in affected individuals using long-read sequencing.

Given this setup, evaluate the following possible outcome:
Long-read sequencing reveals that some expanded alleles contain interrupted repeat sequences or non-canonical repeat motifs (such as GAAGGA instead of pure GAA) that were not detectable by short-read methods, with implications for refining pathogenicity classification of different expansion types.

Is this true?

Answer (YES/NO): NO